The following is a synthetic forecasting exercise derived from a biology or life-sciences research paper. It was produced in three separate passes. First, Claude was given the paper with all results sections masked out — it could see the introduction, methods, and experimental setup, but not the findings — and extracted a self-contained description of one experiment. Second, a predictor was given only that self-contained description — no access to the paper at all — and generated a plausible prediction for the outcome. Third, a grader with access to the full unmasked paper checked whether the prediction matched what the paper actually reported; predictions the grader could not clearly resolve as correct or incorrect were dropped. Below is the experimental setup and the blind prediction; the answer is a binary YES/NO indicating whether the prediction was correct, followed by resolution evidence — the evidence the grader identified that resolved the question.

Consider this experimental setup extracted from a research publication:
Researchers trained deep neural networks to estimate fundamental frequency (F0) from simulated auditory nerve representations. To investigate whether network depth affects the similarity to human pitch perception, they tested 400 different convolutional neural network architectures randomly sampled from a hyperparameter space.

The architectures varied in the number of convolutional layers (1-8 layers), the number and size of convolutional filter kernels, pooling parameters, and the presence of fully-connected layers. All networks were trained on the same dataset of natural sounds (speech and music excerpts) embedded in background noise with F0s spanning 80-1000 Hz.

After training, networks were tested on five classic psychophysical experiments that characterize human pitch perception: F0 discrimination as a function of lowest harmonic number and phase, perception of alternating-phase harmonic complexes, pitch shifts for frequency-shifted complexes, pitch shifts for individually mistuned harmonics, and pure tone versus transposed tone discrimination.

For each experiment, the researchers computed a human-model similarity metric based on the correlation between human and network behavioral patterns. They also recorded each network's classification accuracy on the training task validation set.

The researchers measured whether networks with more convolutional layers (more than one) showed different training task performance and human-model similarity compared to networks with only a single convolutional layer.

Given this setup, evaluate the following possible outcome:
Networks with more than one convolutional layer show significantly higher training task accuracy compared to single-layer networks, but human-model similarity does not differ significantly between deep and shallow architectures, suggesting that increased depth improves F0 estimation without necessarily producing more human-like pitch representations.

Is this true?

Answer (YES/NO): NO